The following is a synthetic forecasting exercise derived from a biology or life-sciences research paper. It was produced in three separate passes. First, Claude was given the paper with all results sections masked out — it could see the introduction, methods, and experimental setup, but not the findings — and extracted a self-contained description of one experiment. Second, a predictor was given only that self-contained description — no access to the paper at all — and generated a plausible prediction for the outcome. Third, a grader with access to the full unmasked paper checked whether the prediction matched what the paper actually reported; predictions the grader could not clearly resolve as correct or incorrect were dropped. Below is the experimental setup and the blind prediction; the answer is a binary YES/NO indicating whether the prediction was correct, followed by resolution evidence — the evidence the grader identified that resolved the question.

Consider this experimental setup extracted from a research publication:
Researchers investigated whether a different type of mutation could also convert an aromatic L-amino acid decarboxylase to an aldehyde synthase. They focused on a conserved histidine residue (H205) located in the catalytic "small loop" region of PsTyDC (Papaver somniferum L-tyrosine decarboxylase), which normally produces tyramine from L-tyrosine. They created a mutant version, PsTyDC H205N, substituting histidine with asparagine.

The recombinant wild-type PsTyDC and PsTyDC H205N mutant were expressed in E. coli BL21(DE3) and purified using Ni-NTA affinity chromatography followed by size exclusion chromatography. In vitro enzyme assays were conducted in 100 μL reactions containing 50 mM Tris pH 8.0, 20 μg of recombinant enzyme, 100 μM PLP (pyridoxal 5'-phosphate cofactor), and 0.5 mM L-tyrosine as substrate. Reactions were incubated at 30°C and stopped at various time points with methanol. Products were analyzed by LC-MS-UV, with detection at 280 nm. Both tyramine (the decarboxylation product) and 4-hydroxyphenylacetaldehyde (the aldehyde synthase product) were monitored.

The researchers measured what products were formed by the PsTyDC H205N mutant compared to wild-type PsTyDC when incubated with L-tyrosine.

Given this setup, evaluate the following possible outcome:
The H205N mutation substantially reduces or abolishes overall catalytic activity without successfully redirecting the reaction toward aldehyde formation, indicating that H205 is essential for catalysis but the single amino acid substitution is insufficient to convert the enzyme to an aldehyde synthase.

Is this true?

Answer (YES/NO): NO